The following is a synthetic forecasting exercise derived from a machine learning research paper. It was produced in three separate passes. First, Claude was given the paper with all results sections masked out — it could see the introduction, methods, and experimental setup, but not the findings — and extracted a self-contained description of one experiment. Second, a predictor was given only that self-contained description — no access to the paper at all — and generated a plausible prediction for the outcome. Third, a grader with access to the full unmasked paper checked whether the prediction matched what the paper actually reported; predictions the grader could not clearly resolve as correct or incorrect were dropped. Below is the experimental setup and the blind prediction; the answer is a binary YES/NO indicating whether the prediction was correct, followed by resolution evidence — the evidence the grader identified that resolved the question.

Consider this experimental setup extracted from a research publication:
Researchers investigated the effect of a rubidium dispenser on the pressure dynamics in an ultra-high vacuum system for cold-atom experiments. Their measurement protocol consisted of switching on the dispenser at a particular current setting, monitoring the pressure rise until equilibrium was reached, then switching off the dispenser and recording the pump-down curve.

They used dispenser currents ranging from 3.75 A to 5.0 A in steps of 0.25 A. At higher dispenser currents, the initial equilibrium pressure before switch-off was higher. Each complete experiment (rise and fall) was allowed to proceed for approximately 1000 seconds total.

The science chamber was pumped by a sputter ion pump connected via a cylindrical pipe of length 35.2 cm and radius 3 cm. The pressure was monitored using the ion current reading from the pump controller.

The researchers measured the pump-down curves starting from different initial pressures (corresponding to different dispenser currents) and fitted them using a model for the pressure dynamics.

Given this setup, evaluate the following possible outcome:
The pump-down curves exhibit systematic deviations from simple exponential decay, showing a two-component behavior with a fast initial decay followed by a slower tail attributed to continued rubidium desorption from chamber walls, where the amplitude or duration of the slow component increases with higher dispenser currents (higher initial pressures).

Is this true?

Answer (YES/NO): NO